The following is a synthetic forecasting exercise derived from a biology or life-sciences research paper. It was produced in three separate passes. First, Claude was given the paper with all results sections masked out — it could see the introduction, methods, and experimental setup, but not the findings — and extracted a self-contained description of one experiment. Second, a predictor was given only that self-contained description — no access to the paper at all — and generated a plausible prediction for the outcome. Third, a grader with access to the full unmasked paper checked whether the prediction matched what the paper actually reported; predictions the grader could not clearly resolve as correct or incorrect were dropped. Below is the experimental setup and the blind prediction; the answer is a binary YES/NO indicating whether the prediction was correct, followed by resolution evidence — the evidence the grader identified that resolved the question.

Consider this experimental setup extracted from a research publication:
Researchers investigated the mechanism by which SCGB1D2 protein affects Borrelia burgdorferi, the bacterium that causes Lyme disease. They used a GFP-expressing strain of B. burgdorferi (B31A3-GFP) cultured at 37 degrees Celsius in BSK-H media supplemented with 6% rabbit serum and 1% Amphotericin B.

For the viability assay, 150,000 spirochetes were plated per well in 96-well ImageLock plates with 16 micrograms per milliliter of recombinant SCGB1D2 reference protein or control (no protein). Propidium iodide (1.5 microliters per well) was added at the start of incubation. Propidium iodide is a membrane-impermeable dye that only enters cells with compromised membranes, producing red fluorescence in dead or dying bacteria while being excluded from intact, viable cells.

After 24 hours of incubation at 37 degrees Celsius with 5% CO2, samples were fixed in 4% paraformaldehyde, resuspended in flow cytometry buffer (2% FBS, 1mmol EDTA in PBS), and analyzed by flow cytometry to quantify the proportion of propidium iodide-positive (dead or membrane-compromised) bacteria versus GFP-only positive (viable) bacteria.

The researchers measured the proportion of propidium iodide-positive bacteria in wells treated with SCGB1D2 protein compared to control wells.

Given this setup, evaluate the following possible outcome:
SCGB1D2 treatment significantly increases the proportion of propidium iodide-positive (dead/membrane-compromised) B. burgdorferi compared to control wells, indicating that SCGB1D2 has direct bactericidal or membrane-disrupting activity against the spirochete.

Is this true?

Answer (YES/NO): NO